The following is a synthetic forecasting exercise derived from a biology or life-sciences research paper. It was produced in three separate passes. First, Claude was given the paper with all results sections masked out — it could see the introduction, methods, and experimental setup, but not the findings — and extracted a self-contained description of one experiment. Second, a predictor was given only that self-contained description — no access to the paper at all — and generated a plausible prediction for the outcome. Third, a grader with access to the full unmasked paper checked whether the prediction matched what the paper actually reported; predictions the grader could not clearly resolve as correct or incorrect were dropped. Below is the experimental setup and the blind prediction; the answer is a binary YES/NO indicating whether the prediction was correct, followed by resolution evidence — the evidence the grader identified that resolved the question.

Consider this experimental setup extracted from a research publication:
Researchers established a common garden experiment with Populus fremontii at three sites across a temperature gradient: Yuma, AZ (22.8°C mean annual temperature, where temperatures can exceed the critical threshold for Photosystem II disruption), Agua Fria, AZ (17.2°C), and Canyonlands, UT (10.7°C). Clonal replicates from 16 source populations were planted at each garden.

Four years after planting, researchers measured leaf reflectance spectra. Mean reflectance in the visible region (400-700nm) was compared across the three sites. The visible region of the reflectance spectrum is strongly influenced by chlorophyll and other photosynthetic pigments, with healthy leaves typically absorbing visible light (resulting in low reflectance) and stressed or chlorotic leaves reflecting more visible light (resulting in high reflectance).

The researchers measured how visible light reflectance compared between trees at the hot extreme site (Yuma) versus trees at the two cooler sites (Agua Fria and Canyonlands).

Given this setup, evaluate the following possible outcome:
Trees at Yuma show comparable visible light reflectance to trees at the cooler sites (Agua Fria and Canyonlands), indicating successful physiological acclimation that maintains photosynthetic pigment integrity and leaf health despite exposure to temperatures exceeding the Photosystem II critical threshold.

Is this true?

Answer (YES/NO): NO